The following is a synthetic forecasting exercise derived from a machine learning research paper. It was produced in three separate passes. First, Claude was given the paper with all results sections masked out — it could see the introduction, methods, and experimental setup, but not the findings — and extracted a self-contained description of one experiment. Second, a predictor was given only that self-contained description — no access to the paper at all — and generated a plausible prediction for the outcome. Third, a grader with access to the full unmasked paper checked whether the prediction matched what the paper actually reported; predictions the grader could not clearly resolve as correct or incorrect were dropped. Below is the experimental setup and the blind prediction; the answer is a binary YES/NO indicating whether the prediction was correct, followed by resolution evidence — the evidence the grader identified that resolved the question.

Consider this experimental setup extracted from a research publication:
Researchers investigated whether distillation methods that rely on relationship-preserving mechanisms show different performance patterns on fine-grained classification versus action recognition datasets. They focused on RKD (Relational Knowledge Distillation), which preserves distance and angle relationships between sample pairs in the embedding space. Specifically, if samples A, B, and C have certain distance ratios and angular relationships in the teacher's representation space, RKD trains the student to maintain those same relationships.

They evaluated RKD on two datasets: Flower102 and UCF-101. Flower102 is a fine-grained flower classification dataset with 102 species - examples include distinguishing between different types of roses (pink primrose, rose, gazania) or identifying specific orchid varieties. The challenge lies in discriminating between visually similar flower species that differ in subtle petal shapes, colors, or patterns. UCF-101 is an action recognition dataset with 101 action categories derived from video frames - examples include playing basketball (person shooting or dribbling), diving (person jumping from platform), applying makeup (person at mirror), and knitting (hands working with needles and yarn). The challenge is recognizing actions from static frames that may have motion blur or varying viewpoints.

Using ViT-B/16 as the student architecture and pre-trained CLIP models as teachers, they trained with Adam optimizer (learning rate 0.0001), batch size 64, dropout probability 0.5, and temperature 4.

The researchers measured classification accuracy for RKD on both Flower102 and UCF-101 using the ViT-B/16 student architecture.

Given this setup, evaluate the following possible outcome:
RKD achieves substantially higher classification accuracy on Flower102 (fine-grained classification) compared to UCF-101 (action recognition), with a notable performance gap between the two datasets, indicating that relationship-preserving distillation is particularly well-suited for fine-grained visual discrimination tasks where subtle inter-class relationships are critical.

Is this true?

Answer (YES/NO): NO